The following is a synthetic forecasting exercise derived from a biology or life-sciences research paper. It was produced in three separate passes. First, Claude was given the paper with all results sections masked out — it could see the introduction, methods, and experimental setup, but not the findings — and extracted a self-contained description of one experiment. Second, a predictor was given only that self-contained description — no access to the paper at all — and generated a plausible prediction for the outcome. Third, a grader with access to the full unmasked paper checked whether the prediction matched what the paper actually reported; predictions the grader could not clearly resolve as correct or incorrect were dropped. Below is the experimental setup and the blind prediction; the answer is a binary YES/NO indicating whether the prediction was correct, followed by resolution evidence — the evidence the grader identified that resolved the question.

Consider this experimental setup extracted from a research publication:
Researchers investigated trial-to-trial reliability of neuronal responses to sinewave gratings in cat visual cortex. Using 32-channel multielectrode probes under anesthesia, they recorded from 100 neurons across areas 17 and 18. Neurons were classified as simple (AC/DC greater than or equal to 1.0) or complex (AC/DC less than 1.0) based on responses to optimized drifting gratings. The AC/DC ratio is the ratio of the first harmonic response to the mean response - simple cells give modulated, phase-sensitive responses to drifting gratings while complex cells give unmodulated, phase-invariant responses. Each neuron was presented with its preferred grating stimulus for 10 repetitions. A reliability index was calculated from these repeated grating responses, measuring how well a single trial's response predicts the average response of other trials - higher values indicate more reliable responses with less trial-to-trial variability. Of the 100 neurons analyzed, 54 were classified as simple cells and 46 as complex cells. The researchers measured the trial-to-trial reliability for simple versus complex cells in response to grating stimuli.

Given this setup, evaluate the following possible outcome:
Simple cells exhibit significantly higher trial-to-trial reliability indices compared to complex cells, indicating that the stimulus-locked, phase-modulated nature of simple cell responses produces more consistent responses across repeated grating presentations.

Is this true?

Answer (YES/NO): YES